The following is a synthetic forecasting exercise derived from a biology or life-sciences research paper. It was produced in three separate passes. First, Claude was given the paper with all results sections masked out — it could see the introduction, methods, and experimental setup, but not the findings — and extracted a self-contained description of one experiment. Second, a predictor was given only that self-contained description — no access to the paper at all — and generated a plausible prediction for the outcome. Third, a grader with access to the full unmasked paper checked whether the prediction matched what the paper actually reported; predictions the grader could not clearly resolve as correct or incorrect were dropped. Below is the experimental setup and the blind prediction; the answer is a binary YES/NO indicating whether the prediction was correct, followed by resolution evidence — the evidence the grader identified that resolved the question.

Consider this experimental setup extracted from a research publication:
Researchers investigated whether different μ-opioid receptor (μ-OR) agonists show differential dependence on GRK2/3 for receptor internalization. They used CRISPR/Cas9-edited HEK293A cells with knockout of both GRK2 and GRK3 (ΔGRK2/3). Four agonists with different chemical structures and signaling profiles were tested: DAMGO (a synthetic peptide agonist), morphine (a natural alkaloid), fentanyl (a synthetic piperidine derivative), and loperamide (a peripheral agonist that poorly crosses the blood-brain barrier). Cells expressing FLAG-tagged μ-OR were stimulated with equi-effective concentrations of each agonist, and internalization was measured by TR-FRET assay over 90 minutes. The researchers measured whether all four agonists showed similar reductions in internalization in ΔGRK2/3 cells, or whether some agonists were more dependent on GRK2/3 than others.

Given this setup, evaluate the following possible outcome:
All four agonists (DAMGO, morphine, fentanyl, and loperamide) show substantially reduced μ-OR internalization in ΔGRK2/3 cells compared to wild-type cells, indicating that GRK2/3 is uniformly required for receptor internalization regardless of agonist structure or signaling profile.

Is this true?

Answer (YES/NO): YES